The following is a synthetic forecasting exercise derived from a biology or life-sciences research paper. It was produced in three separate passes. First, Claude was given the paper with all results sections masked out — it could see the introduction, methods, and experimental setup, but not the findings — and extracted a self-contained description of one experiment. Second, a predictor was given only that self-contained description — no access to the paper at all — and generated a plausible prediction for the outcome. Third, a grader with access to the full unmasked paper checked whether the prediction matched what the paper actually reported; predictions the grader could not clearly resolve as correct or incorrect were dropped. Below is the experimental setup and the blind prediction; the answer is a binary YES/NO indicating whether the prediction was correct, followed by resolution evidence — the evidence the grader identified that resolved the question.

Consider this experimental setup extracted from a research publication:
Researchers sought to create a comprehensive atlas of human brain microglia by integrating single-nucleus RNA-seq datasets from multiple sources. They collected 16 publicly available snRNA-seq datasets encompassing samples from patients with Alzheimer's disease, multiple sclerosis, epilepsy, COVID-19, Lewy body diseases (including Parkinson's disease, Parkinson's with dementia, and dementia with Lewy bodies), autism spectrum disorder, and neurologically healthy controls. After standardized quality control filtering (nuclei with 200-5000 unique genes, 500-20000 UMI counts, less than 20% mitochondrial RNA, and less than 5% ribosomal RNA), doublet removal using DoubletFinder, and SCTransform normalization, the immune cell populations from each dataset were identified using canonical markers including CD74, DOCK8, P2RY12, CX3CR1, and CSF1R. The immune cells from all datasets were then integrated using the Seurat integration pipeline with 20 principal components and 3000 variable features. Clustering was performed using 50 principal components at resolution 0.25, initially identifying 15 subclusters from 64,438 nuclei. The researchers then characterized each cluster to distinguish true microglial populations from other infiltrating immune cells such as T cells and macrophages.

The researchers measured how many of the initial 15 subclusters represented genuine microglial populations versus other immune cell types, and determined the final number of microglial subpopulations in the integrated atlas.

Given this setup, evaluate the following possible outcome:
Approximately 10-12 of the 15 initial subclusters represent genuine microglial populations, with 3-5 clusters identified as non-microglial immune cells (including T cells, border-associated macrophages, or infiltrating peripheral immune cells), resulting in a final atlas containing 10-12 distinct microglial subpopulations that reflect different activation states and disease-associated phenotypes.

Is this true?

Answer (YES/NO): NO